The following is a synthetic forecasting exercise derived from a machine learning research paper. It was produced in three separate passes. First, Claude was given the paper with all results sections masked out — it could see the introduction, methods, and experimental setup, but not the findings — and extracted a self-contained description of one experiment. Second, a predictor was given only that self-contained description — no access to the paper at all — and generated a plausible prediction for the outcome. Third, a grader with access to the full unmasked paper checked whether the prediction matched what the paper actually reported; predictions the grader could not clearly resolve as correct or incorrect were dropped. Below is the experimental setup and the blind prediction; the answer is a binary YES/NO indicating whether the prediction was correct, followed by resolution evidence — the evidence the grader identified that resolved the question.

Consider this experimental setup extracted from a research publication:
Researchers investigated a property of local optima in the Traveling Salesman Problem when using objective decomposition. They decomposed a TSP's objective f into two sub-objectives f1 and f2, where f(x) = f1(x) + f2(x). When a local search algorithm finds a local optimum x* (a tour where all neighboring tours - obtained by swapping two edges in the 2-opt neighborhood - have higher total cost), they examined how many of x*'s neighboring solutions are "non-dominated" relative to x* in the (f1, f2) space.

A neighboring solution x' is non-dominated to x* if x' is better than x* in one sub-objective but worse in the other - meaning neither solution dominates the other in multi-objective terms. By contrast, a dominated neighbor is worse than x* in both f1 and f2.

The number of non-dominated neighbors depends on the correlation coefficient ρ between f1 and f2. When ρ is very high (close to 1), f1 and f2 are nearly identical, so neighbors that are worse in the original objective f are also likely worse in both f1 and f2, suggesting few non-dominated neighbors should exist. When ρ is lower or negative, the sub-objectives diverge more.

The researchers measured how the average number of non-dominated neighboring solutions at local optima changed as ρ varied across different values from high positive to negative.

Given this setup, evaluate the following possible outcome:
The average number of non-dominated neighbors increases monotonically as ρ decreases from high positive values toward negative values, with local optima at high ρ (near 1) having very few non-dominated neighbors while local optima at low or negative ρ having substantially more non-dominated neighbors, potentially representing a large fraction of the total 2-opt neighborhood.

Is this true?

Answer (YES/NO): YES